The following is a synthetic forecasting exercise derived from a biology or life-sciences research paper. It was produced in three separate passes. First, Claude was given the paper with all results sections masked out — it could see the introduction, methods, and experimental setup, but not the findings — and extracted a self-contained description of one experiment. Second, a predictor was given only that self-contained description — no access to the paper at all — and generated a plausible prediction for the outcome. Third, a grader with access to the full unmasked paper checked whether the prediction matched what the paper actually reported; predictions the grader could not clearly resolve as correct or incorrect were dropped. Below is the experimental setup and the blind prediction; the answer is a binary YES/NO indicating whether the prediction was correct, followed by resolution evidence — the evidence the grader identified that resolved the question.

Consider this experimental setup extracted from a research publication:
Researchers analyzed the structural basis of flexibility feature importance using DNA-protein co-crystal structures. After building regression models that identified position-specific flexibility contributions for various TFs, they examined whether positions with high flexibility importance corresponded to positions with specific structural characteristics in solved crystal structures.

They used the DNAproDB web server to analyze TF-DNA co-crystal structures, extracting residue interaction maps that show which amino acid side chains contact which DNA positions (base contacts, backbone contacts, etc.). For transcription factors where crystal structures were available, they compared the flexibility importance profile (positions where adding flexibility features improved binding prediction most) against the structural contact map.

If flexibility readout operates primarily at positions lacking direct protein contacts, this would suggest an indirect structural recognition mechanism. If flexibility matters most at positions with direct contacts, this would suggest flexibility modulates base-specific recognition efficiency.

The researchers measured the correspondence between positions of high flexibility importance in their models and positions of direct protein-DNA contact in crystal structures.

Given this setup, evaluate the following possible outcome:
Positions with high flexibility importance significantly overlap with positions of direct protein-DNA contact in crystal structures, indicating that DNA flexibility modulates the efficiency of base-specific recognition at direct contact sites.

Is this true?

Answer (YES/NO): NO